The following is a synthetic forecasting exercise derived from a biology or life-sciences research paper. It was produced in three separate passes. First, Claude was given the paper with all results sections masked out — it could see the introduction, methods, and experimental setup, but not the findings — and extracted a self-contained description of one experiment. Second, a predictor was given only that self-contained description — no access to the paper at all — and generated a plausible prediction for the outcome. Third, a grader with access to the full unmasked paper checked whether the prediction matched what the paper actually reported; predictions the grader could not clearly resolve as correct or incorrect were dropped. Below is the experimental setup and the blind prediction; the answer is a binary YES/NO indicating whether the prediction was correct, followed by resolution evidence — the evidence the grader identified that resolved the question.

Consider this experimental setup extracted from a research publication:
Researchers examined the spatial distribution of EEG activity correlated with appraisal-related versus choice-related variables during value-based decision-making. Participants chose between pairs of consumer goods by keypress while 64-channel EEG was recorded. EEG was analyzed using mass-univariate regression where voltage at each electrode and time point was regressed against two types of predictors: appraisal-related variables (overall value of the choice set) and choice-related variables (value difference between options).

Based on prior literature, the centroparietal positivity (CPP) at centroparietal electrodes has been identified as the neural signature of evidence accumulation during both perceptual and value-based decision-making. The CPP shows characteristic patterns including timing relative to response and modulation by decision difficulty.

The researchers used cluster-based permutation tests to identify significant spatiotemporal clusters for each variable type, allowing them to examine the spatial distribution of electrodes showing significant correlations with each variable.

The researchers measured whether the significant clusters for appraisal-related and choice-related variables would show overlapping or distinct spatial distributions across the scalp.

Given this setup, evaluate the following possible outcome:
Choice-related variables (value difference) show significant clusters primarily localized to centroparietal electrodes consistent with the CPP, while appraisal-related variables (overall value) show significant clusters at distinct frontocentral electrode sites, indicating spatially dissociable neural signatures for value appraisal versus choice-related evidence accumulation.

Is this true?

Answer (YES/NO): NO